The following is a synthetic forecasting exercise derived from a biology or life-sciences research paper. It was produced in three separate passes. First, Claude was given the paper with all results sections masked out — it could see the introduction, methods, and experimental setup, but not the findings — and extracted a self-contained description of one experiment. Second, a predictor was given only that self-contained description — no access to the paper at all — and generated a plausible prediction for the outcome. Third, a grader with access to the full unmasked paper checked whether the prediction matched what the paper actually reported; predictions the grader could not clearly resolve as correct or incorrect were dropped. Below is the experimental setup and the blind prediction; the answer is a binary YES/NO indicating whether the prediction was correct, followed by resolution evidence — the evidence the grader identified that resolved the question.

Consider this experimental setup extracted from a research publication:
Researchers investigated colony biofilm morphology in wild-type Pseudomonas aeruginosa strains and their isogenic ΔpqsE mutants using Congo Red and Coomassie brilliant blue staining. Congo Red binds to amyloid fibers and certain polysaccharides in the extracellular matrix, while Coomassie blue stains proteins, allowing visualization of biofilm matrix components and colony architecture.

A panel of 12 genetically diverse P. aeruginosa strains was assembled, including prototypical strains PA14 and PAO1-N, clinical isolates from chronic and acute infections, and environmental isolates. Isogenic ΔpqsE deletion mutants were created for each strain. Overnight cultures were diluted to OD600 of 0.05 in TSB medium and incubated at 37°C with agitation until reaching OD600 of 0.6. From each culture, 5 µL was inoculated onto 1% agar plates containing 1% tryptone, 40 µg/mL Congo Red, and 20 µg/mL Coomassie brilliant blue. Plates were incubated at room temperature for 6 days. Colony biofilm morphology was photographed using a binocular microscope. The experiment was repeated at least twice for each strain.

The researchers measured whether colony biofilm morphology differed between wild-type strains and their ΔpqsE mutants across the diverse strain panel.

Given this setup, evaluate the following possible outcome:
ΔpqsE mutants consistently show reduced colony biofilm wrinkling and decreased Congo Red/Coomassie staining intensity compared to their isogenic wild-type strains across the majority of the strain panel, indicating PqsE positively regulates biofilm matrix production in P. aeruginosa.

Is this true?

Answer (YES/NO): NO